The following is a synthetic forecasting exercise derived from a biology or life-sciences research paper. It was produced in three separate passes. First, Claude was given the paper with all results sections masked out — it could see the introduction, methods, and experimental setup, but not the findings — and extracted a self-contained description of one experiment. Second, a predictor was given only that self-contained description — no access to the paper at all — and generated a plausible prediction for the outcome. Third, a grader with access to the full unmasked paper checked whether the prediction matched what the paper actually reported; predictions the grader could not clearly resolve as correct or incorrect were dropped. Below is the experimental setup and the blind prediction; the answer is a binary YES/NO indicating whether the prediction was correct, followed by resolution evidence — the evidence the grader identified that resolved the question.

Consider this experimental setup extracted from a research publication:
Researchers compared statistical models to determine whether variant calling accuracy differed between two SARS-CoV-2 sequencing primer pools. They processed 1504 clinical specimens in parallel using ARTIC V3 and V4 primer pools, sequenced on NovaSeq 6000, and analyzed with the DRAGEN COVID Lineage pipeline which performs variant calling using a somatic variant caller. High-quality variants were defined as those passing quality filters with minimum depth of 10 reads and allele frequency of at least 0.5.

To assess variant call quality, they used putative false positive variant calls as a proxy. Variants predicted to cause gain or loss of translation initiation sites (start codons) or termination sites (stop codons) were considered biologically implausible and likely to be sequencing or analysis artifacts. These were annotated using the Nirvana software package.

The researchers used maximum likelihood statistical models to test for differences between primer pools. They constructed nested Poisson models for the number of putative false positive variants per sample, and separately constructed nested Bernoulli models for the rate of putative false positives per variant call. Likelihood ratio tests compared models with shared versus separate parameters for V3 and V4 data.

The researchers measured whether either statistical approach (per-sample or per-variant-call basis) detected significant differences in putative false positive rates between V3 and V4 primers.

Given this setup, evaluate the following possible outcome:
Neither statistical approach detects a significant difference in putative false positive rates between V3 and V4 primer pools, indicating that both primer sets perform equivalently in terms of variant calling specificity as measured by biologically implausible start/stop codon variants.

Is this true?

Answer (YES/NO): YES